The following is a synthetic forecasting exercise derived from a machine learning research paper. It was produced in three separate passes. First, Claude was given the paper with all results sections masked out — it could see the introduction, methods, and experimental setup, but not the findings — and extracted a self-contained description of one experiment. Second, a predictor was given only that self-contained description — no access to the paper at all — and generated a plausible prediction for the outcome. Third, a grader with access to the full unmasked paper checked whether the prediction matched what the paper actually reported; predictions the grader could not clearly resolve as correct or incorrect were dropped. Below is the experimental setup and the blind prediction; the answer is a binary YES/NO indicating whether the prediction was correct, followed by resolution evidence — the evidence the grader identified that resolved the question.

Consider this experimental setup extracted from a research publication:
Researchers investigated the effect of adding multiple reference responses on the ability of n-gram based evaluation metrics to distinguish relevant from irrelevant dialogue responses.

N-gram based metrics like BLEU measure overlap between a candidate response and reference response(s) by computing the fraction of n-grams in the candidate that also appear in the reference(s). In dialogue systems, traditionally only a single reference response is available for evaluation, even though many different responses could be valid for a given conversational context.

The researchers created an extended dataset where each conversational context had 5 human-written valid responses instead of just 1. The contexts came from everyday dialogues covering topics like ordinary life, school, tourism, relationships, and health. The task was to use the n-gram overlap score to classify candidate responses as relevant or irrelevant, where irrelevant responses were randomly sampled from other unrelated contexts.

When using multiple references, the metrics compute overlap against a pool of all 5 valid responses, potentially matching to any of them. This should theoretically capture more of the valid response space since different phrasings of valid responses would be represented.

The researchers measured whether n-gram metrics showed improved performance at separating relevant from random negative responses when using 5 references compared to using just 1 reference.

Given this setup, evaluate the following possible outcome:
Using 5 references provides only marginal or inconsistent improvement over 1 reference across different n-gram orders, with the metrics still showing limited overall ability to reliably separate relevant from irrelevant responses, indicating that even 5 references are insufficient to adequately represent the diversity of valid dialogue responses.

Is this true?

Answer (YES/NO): YES